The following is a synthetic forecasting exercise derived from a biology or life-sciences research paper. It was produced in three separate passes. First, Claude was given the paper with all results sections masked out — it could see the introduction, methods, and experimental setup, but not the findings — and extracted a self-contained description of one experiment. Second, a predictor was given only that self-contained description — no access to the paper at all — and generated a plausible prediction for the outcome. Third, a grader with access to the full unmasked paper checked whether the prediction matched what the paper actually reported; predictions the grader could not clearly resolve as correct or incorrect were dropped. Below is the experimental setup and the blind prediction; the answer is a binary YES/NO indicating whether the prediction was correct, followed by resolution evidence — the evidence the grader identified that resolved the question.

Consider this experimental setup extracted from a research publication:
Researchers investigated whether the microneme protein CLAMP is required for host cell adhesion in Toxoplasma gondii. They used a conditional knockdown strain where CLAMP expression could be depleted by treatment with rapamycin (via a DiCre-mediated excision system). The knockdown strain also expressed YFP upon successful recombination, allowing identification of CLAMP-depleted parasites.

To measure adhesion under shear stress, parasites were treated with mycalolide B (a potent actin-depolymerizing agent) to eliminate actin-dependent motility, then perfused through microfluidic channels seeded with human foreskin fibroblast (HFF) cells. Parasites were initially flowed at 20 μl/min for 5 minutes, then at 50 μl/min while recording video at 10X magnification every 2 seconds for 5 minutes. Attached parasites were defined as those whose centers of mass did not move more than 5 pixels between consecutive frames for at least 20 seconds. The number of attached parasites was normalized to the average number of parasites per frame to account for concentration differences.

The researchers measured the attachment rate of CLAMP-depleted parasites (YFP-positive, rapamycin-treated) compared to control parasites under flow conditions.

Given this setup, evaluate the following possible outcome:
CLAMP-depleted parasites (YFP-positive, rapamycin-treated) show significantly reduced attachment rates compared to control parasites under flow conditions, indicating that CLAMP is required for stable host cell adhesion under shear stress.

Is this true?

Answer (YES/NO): NO